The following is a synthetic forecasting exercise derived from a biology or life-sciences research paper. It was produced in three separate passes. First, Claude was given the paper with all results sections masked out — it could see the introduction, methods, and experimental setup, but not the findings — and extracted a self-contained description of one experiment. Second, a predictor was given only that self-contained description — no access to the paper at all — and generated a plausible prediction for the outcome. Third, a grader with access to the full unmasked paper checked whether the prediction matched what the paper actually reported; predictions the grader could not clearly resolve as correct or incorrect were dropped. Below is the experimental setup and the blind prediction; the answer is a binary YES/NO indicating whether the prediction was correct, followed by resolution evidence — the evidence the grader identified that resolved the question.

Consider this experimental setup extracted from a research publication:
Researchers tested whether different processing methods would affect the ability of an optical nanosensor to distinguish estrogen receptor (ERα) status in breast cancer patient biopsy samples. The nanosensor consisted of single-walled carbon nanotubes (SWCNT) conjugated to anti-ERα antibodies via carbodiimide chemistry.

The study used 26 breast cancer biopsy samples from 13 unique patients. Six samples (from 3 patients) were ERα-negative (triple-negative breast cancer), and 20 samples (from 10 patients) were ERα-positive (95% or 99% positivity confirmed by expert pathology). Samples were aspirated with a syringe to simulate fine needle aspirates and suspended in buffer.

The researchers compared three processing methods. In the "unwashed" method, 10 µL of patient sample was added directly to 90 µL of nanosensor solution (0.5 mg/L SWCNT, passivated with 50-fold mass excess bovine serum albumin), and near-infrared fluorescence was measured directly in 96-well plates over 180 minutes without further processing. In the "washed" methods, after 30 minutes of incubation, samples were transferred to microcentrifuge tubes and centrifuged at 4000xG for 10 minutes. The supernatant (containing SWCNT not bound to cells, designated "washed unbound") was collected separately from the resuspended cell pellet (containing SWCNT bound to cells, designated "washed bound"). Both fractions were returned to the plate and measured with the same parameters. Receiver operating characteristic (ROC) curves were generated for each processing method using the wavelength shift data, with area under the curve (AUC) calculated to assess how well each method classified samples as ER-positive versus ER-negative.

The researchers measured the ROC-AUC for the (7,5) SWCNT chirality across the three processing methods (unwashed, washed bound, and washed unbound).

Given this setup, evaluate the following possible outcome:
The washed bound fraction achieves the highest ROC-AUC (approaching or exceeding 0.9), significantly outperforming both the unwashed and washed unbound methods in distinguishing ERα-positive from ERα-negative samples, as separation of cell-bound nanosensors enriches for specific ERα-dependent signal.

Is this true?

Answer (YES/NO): NO